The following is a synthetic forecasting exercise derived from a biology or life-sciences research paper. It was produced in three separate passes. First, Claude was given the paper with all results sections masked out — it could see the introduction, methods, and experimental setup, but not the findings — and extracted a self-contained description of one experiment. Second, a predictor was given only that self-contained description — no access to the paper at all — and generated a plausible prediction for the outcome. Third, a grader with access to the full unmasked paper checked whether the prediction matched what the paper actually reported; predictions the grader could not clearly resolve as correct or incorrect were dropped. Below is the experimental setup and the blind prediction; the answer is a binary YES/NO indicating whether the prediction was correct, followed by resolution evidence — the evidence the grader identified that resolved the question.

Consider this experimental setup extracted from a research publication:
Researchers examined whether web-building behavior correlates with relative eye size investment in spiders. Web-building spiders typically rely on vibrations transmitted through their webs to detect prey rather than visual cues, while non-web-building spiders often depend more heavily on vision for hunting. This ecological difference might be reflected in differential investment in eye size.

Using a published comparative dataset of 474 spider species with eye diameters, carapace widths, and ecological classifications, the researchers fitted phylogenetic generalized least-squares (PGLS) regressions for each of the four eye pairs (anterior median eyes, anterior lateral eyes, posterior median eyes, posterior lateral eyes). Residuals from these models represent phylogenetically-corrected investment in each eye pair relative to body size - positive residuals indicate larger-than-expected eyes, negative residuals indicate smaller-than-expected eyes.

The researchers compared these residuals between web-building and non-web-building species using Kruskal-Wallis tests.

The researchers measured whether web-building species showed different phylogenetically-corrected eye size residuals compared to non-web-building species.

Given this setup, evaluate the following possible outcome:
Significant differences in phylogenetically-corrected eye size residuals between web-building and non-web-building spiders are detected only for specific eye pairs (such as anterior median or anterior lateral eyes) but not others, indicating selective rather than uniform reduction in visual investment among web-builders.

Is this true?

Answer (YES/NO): NO